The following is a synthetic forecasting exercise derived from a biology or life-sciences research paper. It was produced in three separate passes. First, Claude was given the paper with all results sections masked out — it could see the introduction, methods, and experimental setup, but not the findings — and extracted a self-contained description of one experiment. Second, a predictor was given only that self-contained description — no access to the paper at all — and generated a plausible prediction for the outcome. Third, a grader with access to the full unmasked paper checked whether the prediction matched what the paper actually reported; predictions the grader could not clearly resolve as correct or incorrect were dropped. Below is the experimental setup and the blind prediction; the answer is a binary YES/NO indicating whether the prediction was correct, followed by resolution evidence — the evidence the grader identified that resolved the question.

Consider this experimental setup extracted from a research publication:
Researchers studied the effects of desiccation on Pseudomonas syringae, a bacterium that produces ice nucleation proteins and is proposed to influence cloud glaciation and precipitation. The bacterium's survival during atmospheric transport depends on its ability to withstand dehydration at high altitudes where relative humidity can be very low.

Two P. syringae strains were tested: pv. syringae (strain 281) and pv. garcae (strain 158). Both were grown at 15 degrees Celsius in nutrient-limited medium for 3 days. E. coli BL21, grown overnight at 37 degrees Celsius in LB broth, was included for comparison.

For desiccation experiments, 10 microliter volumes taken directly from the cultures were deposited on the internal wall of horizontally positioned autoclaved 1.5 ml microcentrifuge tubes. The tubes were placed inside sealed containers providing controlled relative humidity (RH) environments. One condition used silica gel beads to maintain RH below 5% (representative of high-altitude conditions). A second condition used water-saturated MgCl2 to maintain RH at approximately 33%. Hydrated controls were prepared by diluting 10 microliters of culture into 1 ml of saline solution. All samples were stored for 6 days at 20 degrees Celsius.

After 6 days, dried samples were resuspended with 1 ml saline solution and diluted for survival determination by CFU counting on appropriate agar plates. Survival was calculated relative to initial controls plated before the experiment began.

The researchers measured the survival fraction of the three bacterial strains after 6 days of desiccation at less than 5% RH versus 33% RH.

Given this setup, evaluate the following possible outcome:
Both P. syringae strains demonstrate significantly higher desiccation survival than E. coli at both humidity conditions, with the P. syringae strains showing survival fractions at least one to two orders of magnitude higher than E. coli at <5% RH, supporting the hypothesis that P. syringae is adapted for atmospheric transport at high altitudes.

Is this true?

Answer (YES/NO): NO